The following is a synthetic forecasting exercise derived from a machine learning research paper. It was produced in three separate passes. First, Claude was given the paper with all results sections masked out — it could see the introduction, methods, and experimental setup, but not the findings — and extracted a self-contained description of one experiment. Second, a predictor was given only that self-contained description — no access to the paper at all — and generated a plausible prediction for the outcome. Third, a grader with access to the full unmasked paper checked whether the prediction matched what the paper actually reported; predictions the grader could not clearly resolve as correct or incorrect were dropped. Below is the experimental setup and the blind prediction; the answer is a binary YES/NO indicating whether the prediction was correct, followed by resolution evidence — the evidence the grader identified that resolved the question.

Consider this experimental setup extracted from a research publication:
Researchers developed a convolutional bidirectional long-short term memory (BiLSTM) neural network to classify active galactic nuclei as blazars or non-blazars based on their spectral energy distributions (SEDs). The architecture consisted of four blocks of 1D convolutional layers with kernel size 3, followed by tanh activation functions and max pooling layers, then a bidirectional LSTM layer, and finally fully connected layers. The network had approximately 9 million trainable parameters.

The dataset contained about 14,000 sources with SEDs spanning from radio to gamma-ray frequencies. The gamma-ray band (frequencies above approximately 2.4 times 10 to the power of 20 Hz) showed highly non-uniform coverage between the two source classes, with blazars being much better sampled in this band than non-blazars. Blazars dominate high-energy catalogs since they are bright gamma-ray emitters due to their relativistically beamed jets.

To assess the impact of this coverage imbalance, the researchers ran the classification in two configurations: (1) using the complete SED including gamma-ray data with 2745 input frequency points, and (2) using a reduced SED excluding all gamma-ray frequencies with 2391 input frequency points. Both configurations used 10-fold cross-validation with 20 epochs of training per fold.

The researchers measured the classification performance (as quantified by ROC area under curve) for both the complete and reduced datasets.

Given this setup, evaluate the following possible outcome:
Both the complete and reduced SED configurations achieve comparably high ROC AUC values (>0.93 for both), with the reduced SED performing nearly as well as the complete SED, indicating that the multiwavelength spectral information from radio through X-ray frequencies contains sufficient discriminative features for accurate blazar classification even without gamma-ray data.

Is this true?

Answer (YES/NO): YES